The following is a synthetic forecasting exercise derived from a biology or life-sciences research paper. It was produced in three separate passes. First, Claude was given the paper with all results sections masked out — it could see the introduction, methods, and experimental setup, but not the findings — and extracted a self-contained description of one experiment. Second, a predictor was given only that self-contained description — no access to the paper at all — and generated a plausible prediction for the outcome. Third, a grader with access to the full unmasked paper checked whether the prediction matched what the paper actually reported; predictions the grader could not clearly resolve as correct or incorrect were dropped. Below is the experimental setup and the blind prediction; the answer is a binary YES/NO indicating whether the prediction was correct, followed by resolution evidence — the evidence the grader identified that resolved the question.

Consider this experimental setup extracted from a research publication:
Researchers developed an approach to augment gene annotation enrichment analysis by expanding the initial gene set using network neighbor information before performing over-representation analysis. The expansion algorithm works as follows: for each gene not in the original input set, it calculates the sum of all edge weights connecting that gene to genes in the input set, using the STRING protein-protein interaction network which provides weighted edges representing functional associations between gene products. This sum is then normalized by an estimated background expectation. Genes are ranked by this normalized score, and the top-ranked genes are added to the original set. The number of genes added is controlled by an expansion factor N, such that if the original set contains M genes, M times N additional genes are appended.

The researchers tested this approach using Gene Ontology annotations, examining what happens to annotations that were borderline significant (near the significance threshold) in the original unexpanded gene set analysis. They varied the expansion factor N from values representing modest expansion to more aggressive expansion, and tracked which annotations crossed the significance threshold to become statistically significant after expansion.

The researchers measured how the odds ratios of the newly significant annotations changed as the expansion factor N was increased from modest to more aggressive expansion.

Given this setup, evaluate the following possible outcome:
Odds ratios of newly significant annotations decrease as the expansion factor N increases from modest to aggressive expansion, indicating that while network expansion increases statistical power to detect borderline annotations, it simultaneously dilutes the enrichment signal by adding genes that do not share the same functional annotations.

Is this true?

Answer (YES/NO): YES